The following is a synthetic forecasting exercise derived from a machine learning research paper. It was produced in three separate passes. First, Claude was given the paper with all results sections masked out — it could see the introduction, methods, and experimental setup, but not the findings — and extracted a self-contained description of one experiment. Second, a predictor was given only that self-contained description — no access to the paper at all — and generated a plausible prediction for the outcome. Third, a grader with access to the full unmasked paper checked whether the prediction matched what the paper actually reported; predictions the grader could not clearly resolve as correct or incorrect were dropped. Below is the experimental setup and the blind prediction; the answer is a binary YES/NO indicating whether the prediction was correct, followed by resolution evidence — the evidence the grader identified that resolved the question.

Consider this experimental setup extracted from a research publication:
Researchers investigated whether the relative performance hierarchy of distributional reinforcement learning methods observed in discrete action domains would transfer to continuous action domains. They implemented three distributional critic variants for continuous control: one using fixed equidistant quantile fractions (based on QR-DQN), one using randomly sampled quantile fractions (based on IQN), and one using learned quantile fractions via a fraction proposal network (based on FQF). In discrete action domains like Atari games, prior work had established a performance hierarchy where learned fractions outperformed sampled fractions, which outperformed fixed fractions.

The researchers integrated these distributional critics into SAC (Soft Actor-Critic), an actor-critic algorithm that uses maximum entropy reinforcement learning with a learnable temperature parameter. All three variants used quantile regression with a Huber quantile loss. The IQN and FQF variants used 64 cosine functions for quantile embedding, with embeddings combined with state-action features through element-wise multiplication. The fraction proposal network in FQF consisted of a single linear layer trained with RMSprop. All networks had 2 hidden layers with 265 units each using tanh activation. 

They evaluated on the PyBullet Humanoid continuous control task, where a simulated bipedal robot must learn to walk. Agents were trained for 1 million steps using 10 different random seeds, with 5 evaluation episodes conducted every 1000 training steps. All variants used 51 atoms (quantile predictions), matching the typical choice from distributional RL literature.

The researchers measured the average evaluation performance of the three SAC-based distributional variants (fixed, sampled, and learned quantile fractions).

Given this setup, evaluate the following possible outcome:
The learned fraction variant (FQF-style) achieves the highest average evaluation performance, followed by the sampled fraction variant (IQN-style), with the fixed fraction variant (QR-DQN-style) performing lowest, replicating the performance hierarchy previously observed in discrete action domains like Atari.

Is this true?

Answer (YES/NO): NO